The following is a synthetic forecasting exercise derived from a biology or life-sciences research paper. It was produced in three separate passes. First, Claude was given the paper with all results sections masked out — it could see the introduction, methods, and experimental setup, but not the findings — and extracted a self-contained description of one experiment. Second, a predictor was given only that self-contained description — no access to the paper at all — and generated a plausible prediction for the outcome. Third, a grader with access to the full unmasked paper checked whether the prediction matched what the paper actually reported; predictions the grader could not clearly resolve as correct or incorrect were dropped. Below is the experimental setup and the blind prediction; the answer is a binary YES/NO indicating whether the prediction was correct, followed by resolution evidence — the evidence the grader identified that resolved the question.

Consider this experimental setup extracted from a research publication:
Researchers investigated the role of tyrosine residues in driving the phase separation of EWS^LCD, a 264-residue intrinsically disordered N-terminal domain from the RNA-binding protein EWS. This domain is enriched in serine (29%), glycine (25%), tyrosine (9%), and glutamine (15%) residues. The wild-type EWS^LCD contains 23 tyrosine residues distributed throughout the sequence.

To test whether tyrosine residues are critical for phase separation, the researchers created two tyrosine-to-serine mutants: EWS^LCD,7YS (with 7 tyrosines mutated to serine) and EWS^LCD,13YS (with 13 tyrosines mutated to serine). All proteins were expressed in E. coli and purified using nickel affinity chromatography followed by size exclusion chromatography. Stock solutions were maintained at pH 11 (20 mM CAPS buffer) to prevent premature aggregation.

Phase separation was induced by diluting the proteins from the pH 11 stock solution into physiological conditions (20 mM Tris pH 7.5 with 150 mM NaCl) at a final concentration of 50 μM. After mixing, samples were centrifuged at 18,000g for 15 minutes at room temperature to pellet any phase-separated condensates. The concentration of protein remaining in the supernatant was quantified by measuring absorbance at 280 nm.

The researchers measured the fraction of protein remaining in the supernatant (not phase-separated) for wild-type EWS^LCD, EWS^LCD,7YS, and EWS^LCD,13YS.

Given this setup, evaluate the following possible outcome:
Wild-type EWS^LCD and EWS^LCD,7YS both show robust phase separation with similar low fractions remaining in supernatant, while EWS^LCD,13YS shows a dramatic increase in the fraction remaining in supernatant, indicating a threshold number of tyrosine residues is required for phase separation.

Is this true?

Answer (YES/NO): NO